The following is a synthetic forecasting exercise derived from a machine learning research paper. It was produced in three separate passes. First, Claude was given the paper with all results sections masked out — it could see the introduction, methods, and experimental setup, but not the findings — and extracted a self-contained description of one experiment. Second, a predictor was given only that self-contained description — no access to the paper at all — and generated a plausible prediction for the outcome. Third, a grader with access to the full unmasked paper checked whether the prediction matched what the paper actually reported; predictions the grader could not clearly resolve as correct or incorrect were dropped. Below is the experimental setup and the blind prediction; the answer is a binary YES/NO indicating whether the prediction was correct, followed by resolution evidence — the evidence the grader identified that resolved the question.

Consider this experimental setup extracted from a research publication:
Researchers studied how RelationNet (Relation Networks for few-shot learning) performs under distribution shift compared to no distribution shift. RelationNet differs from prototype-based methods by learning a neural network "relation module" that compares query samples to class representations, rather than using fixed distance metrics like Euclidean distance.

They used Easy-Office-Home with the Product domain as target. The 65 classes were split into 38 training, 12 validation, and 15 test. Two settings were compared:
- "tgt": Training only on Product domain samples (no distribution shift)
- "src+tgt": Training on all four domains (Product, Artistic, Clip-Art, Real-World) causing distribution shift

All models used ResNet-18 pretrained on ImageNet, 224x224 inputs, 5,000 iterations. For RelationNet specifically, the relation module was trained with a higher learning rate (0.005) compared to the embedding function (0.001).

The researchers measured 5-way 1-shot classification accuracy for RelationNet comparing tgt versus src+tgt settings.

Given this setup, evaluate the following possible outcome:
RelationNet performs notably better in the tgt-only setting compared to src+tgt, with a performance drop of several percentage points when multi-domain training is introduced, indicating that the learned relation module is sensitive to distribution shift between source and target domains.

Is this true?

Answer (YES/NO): NO